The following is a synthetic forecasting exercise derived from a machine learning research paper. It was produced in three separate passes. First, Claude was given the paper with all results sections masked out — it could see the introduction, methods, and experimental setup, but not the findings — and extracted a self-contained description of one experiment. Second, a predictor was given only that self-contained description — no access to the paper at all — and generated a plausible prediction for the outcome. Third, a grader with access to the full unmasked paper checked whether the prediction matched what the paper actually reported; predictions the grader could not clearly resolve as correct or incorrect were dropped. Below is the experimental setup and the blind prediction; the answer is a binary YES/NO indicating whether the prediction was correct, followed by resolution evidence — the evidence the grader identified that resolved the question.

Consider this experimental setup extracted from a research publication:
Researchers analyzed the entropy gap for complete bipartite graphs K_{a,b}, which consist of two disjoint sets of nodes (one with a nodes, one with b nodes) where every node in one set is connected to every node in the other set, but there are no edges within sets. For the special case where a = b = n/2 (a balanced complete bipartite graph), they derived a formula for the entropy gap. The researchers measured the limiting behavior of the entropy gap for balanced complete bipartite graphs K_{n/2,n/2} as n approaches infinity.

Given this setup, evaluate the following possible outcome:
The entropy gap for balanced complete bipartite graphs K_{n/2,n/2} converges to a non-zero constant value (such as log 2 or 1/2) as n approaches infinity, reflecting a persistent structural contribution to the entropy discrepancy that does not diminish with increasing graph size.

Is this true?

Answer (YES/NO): NO